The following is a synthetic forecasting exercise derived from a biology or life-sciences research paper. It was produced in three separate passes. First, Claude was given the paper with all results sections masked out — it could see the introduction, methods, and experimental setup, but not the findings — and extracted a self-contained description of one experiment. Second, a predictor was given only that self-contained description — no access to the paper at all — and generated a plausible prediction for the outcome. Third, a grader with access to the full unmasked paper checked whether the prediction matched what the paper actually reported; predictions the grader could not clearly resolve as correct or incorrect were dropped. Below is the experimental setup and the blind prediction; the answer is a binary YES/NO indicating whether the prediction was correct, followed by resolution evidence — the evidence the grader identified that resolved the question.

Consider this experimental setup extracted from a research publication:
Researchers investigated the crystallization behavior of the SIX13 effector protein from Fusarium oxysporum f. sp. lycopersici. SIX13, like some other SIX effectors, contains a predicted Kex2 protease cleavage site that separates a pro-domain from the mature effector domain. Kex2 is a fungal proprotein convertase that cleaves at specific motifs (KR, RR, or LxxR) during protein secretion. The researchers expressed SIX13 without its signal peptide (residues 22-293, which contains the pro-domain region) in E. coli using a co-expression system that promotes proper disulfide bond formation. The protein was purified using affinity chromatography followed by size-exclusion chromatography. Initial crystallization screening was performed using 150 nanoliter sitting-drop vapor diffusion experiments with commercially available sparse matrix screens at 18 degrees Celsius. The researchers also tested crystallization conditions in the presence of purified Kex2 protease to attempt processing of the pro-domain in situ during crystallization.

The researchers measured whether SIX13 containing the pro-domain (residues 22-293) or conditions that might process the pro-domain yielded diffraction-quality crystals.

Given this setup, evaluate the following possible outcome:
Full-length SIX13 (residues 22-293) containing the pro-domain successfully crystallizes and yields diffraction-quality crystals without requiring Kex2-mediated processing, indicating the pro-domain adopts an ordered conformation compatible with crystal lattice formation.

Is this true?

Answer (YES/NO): NO